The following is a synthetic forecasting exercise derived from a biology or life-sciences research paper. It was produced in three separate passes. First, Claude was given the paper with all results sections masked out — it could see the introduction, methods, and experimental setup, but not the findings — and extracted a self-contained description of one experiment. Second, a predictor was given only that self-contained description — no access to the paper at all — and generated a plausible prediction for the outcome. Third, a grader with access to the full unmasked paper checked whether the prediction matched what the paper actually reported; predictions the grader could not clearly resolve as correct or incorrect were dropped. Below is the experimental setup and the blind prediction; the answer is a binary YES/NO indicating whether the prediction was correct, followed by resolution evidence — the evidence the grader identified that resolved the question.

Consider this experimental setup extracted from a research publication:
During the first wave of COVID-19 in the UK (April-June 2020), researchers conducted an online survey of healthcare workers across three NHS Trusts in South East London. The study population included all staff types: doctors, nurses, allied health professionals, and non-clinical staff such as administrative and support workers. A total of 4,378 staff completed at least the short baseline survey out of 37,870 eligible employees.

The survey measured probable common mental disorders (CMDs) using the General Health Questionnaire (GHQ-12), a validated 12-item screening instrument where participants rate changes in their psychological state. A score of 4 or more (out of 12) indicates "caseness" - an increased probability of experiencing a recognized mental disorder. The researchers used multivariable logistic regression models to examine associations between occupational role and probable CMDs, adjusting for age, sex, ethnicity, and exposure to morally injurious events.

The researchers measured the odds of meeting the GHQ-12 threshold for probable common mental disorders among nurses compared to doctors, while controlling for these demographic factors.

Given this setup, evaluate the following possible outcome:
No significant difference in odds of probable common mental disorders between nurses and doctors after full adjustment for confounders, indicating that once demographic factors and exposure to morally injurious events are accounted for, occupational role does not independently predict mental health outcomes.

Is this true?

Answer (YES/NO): NO